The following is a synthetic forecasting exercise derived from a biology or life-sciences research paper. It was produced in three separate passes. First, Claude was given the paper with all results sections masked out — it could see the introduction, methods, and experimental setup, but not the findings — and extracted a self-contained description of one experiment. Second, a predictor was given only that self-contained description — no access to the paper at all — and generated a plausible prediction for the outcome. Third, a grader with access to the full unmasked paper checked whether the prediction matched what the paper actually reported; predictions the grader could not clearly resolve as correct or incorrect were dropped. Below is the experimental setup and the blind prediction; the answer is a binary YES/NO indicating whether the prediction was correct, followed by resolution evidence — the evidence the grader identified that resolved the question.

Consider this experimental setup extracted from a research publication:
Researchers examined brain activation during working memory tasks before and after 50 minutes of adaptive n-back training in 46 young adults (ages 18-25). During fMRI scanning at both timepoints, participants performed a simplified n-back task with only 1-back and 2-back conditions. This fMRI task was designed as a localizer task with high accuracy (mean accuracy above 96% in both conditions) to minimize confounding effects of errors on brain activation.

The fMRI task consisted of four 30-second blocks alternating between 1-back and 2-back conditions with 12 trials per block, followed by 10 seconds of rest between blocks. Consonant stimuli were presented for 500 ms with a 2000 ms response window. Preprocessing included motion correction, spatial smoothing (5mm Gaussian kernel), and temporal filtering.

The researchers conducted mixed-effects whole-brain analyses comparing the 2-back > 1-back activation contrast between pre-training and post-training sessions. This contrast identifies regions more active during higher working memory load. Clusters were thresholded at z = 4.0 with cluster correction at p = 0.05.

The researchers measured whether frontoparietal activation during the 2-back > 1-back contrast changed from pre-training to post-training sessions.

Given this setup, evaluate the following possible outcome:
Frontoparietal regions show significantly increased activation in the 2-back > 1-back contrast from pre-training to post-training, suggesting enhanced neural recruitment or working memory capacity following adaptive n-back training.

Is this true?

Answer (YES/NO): NO